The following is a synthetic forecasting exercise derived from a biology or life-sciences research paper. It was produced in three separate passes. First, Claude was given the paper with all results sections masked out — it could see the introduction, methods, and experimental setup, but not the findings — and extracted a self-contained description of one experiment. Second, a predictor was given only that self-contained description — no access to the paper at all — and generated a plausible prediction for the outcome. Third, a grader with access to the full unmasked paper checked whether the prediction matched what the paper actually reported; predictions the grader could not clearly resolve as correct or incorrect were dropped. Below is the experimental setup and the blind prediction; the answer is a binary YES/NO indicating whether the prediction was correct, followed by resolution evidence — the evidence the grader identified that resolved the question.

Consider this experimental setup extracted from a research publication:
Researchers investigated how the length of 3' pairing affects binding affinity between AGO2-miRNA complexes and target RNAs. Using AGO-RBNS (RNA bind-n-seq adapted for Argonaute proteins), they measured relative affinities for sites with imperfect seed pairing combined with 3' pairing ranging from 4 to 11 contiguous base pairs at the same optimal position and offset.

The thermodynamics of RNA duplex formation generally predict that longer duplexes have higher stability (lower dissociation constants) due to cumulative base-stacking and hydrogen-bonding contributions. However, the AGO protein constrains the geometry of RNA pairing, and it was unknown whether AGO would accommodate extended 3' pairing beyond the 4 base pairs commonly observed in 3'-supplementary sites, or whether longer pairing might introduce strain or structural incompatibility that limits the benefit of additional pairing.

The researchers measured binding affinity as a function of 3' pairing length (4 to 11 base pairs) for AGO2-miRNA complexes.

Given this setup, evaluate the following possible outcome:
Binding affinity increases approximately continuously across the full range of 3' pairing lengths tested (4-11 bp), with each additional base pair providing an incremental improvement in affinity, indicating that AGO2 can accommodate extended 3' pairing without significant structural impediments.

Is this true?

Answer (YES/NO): YES